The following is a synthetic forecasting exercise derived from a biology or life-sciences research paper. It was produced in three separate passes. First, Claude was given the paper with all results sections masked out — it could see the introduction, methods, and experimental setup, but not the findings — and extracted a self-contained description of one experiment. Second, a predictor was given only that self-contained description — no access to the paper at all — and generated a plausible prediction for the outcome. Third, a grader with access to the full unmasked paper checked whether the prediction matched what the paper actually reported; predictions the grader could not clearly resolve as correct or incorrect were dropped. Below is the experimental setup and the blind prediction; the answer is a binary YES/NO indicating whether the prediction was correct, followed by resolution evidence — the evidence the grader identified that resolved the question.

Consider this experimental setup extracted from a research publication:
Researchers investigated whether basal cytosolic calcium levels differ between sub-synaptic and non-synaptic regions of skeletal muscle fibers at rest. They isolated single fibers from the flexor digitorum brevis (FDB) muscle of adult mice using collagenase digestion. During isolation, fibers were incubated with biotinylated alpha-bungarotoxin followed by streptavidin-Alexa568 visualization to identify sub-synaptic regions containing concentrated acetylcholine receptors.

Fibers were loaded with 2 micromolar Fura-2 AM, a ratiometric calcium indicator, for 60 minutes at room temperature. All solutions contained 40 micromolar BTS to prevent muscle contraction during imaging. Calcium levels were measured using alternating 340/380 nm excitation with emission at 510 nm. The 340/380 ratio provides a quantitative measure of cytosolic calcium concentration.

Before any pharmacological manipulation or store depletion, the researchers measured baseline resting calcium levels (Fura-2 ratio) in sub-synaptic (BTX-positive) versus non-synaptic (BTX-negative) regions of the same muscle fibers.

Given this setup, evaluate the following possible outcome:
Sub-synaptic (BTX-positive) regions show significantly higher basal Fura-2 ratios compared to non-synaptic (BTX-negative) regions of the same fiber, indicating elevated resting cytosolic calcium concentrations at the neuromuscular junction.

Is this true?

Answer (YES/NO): NO